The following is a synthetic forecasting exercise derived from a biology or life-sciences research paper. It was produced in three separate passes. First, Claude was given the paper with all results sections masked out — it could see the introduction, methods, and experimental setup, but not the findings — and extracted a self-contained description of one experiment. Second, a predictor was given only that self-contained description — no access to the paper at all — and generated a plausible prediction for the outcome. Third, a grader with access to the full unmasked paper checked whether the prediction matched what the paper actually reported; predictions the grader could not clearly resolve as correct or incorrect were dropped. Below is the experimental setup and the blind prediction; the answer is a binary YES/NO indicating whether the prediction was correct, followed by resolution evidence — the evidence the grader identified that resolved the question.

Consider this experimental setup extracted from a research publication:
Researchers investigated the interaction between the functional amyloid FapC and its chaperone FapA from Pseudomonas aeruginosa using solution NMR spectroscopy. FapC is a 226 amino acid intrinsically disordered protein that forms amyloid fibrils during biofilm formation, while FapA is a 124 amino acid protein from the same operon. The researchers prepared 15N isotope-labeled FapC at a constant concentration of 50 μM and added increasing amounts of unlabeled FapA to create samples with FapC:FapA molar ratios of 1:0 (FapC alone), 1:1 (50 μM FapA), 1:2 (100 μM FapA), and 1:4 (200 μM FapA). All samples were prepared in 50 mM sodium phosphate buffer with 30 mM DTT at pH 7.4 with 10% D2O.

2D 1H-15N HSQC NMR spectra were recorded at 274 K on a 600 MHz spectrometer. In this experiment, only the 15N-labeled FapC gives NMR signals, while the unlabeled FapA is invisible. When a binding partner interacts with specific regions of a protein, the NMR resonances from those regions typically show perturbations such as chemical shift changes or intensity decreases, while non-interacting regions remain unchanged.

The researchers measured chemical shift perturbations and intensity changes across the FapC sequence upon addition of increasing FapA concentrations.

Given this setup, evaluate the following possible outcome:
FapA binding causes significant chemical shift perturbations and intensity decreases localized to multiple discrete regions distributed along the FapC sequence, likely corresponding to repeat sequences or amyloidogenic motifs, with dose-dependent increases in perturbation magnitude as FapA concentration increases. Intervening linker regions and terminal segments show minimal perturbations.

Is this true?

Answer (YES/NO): NO